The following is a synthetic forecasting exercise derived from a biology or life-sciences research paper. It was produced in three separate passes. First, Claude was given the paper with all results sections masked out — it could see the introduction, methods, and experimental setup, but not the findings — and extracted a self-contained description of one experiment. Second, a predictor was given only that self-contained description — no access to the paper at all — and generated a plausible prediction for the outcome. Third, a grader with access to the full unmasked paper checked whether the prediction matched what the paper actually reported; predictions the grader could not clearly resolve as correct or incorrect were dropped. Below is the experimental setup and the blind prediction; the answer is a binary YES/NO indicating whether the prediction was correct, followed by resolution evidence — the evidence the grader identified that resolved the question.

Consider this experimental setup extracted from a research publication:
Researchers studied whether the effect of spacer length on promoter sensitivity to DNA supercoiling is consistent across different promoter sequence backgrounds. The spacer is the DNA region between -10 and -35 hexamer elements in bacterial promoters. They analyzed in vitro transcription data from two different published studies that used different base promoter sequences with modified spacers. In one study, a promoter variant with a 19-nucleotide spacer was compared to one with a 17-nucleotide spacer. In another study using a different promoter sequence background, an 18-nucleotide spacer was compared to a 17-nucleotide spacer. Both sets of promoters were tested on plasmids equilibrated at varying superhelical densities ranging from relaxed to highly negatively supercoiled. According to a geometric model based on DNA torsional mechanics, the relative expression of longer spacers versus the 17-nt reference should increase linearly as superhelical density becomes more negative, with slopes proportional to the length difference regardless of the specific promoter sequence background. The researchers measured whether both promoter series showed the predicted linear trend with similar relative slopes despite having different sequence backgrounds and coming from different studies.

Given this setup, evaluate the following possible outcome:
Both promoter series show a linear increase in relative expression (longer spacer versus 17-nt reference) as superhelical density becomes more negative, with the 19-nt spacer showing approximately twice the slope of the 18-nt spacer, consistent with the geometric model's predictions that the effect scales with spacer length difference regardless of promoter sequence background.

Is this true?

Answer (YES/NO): YES